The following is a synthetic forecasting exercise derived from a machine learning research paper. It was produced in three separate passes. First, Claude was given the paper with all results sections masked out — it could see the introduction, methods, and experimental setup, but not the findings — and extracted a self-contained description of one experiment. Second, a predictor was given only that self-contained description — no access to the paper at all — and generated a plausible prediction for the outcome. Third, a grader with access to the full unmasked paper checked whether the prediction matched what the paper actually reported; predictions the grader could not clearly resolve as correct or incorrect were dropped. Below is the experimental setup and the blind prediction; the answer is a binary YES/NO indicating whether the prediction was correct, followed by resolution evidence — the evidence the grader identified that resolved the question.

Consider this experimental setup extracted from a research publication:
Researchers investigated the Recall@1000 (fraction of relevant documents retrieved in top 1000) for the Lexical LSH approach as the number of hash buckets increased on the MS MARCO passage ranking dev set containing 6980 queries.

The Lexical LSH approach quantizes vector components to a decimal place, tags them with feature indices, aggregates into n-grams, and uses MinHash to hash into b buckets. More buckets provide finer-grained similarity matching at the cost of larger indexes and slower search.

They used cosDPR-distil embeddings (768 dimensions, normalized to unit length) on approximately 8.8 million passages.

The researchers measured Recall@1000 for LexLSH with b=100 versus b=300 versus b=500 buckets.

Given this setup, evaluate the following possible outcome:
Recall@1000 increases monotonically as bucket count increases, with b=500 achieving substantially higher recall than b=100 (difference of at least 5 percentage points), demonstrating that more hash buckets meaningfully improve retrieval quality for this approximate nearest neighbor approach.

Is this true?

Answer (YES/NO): YES